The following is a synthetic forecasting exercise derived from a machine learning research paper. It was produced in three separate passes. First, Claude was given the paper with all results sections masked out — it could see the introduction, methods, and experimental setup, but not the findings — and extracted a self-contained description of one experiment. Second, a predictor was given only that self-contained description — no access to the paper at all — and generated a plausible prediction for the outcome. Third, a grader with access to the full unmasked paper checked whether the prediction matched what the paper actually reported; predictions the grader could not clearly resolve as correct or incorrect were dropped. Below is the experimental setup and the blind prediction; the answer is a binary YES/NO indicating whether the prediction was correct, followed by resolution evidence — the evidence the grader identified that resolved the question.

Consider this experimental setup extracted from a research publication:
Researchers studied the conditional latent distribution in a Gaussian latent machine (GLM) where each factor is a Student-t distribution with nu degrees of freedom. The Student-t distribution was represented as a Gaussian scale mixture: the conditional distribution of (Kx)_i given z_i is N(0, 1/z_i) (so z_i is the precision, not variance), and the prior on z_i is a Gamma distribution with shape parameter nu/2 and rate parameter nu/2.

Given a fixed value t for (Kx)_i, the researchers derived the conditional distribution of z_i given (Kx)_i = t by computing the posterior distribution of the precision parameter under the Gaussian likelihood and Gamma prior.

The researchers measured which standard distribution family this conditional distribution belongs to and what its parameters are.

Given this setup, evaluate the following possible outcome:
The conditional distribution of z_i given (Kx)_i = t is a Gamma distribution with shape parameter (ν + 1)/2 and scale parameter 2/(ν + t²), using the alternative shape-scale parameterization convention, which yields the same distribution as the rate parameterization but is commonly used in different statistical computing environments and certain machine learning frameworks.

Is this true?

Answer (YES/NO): NO